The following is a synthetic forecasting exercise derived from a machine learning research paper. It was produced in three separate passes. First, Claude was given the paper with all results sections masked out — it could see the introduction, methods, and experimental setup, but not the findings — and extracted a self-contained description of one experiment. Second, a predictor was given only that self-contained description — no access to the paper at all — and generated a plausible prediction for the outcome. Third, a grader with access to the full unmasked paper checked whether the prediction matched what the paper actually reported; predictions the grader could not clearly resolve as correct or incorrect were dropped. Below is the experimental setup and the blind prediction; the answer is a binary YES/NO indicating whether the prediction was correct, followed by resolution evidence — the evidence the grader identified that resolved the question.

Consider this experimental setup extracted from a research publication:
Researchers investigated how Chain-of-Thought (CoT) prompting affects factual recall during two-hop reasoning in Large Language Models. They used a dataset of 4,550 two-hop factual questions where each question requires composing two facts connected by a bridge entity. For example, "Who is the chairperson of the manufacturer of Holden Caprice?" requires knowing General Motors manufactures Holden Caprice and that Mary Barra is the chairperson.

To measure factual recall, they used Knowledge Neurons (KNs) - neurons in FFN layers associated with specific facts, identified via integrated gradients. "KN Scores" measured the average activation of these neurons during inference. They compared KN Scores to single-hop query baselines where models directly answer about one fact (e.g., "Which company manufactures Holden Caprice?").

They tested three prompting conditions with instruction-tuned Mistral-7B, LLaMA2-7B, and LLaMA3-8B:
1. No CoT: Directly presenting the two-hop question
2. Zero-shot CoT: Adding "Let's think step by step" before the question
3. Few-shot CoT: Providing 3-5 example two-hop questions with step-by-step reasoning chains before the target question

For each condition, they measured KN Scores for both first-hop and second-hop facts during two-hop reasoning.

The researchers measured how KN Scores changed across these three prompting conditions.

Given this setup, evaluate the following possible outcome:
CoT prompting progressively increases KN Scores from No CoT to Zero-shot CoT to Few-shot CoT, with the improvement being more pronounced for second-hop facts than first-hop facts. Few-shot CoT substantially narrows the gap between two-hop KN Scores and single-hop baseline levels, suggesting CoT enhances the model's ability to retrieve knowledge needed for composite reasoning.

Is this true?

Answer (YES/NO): NO